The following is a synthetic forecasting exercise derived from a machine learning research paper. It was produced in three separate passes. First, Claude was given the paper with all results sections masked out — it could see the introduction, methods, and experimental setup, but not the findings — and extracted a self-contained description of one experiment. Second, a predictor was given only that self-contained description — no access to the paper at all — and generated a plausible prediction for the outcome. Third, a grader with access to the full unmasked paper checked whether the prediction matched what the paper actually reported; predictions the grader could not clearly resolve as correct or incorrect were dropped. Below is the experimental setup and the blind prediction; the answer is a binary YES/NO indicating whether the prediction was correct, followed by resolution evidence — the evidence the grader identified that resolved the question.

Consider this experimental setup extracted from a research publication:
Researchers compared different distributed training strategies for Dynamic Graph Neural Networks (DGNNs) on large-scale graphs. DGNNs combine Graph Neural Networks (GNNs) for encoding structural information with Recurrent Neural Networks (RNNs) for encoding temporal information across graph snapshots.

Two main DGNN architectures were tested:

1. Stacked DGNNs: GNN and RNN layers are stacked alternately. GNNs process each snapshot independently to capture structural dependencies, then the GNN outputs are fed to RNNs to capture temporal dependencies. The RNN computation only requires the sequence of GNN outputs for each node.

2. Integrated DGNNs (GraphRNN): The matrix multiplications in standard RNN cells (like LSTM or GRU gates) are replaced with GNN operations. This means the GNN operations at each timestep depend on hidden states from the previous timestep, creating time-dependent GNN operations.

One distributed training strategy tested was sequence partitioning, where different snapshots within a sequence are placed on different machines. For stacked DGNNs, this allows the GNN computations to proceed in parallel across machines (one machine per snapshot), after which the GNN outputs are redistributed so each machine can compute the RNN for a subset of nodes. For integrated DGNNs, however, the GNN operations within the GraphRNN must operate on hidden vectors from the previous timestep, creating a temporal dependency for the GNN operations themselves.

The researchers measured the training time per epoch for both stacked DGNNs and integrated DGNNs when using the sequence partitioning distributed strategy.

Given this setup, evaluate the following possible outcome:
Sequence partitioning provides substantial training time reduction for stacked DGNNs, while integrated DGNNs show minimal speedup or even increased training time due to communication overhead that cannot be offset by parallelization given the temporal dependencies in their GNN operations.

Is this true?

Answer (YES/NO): YES